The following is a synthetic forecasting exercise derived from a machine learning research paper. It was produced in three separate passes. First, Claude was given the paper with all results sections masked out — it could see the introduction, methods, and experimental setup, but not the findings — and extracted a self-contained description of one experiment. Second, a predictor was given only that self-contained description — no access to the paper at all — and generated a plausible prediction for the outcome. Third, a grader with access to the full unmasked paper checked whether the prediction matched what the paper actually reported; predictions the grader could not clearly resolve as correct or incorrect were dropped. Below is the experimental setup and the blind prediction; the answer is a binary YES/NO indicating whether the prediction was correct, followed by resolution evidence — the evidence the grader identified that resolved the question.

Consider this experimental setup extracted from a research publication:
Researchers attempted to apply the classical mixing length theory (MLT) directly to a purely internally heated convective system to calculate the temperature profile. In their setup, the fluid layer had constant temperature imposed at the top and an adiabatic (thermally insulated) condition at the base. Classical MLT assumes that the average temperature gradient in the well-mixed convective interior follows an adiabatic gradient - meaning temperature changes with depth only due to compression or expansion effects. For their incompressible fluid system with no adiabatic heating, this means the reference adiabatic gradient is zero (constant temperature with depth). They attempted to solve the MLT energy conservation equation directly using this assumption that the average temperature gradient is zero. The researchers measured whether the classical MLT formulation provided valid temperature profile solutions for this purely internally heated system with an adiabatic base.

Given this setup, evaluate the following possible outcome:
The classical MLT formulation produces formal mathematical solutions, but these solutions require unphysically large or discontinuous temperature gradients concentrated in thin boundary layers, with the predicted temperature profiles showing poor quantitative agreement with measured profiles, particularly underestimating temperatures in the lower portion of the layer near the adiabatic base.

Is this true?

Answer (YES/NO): NO